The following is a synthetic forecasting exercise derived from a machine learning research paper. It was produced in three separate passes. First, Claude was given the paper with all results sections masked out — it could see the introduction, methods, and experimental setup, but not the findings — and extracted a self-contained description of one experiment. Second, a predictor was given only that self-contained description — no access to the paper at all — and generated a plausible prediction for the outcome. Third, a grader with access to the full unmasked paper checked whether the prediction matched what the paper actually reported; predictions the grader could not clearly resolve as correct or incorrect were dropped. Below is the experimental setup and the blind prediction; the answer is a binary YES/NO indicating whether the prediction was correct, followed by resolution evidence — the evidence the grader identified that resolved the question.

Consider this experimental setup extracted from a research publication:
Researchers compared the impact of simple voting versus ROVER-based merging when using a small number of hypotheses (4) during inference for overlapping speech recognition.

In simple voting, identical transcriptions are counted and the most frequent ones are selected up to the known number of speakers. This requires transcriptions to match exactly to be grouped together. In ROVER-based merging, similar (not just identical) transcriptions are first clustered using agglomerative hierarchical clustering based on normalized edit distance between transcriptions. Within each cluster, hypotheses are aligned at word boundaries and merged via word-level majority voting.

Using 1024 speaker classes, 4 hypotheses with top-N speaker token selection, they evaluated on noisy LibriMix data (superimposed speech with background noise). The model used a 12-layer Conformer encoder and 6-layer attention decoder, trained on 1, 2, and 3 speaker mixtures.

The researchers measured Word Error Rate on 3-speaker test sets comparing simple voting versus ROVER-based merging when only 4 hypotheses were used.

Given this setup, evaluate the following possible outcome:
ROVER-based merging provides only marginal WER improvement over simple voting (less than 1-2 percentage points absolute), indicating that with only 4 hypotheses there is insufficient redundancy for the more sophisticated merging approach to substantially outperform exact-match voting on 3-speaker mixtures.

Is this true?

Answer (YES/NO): NO